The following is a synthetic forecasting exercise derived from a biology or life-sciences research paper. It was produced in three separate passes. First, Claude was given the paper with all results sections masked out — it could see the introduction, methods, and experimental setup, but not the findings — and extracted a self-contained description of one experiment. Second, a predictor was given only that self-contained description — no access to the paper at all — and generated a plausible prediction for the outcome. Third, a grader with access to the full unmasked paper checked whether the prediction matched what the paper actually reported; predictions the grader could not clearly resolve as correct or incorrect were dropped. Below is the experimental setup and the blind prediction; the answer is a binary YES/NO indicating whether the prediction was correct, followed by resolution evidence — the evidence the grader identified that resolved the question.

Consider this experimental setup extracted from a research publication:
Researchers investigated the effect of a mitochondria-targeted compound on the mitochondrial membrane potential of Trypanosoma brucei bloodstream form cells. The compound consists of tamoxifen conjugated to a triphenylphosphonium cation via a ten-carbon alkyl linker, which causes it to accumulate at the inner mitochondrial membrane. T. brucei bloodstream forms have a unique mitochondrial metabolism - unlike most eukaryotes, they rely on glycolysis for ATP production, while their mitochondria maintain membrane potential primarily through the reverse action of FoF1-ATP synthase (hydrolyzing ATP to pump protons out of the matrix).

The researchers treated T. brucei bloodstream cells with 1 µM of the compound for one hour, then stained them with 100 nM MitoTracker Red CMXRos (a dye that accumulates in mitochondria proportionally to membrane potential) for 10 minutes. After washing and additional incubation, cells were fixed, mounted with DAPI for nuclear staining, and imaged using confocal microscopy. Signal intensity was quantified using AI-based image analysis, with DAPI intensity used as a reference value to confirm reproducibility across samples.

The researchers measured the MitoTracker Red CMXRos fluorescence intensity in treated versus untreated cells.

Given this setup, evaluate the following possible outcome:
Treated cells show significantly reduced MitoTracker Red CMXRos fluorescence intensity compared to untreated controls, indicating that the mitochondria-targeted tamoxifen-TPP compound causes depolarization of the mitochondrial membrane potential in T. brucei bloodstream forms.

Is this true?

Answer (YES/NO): YES